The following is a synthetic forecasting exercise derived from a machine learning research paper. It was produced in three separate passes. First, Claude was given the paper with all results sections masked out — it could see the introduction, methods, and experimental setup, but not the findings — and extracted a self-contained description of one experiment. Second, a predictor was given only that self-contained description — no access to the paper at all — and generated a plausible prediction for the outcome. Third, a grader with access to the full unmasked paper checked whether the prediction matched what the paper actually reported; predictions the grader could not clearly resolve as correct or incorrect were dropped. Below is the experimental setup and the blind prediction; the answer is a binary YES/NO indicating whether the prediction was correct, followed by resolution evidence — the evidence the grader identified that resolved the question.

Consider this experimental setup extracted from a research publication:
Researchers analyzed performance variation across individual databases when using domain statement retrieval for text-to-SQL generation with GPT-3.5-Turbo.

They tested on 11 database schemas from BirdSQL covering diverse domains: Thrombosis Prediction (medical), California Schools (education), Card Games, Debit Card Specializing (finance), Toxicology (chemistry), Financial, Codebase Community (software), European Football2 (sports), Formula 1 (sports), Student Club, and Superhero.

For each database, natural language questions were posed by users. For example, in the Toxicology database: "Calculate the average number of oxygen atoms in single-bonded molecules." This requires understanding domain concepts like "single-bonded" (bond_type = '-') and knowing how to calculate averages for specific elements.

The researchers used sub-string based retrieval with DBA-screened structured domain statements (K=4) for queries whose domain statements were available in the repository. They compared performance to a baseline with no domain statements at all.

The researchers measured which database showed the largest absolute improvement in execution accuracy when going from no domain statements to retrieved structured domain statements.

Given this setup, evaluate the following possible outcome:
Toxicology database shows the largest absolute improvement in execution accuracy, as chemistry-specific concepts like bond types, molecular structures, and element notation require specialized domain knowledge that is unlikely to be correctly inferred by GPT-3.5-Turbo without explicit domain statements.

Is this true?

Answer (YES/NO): NO